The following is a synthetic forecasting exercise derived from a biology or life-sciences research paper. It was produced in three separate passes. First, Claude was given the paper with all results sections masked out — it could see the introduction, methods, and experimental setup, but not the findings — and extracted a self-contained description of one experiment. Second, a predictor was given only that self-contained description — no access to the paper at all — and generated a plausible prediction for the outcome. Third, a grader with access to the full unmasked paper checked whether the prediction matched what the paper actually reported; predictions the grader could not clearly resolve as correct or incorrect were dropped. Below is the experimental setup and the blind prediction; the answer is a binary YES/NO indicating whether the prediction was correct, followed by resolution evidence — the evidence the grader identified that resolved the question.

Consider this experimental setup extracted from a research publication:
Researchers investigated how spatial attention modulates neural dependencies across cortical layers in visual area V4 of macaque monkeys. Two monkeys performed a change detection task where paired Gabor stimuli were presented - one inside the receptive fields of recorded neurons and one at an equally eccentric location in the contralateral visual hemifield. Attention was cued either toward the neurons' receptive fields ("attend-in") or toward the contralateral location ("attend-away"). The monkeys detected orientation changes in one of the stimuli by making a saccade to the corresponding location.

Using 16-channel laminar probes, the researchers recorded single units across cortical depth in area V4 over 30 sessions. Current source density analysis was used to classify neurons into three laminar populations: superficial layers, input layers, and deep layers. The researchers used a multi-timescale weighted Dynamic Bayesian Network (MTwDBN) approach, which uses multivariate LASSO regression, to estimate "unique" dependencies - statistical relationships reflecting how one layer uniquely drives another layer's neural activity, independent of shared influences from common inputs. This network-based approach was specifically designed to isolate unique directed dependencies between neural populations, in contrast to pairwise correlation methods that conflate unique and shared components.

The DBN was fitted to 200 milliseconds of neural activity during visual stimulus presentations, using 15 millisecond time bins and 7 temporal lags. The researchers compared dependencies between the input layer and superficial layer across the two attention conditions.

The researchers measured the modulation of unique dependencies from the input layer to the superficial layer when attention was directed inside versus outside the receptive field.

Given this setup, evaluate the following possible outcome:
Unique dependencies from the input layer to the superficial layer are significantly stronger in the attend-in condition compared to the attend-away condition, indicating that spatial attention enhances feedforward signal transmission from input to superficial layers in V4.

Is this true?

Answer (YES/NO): YES